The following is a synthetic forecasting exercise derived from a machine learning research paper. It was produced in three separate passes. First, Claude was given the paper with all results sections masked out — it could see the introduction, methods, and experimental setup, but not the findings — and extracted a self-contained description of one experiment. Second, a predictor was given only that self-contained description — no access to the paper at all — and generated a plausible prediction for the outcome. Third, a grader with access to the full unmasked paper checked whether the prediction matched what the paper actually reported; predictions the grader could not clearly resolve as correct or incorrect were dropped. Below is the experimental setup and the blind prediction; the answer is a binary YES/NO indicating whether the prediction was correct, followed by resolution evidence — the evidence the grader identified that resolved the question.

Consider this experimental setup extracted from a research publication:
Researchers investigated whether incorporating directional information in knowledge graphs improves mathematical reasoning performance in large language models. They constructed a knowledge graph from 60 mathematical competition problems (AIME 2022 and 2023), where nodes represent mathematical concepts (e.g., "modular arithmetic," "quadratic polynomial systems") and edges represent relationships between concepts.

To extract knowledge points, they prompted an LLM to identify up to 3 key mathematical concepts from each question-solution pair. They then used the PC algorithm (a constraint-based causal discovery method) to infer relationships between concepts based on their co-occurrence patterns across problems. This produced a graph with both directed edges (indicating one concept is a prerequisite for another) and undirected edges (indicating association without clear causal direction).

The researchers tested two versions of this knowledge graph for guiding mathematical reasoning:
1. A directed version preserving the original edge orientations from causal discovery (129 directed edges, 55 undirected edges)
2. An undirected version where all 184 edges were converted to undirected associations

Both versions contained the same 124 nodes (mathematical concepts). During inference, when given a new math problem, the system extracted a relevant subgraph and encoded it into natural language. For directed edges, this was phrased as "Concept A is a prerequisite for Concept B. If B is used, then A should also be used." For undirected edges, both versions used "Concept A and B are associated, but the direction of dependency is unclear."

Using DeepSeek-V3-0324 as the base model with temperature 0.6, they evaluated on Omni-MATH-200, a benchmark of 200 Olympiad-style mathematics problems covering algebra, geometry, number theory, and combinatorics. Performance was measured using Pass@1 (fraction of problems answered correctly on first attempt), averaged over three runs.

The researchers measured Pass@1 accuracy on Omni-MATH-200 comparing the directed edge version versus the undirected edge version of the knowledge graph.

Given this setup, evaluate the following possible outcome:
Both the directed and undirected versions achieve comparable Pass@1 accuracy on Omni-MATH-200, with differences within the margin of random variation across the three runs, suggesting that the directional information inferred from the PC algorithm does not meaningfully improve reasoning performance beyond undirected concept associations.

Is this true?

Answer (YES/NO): NO